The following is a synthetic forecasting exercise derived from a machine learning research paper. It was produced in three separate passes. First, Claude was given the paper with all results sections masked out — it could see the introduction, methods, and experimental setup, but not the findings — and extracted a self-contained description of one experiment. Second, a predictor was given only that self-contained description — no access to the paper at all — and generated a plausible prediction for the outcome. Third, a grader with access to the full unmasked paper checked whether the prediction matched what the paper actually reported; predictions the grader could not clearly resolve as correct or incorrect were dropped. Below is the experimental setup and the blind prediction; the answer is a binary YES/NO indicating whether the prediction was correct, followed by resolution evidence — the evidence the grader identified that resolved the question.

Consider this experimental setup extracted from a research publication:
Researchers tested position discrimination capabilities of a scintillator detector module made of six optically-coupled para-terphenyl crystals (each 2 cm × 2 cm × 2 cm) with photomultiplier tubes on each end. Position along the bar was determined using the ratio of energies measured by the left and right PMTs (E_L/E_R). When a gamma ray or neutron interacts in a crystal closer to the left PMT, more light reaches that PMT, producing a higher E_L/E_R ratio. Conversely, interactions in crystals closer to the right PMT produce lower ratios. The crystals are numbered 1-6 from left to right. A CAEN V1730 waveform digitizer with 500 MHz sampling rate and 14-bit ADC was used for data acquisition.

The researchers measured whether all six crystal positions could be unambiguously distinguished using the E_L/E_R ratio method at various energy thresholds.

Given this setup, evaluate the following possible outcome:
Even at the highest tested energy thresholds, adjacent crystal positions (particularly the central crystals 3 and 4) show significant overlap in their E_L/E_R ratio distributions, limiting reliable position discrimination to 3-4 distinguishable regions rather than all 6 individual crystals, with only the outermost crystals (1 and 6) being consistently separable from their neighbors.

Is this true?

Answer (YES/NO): NO